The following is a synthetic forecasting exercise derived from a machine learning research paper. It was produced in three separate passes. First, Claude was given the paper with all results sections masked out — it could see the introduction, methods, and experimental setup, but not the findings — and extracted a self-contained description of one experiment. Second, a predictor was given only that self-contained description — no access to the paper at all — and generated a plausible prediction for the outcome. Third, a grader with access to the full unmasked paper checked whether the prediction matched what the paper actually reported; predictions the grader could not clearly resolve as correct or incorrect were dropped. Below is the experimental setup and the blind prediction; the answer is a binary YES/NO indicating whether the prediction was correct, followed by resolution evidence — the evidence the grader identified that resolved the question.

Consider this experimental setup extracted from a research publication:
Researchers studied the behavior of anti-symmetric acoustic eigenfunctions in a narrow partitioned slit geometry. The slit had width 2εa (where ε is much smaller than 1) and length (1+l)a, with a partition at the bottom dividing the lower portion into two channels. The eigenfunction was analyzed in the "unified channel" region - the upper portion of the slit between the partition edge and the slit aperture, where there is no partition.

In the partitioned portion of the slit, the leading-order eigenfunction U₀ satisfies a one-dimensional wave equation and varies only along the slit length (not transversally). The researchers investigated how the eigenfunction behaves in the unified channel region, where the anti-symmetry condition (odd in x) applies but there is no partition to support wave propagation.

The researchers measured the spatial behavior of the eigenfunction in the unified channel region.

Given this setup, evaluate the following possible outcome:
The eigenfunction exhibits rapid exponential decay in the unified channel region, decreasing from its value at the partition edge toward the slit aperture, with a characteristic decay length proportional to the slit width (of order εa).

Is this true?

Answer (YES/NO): YES